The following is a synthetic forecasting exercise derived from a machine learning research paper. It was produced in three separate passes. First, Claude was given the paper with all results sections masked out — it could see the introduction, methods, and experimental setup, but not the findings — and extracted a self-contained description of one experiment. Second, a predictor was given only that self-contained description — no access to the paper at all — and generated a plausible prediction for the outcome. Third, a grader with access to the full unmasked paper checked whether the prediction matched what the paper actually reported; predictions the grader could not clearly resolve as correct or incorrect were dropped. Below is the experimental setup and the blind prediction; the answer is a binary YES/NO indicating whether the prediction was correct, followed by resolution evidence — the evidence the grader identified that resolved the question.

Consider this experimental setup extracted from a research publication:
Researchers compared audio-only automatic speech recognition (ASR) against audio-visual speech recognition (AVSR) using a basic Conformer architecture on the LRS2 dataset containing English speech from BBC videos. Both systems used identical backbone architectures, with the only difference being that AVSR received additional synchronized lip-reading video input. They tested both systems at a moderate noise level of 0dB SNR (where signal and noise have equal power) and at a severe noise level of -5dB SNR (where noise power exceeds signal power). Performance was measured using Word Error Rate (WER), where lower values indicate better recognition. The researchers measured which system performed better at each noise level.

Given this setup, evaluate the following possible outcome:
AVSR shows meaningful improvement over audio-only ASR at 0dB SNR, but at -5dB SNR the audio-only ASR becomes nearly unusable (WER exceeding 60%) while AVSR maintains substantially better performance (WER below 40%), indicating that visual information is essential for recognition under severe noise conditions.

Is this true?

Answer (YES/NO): NO